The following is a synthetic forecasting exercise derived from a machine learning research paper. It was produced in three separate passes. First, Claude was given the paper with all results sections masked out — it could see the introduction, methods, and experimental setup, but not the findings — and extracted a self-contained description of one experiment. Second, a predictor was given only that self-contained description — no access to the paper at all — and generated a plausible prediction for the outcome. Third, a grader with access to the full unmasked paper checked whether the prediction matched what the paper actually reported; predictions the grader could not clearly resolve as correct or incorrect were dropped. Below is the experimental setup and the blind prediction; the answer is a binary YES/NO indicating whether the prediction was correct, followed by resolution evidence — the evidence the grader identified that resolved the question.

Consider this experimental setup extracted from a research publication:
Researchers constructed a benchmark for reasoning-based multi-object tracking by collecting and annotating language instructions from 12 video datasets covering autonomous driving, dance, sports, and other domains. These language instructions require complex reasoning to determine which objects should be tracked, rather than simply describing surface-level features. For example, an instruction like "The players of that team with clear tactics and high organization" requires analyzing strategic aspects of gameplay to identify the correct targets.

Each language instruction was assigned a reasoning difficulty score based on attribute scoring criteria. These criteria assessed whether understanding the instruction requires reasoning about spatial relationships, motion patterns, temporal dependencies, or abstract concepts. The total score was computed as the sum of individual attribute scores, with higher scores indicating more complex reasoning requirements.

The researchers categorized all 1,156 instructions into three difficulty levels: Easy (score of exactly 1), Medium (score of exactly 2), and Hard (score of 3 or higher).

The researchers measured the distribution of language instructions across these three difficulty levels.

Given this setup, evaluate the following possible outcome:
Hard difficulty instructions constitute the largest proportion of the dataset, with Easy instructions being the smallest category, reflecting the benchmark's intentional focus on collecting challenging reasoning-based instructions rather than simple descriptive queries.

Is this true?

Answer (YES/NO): NO